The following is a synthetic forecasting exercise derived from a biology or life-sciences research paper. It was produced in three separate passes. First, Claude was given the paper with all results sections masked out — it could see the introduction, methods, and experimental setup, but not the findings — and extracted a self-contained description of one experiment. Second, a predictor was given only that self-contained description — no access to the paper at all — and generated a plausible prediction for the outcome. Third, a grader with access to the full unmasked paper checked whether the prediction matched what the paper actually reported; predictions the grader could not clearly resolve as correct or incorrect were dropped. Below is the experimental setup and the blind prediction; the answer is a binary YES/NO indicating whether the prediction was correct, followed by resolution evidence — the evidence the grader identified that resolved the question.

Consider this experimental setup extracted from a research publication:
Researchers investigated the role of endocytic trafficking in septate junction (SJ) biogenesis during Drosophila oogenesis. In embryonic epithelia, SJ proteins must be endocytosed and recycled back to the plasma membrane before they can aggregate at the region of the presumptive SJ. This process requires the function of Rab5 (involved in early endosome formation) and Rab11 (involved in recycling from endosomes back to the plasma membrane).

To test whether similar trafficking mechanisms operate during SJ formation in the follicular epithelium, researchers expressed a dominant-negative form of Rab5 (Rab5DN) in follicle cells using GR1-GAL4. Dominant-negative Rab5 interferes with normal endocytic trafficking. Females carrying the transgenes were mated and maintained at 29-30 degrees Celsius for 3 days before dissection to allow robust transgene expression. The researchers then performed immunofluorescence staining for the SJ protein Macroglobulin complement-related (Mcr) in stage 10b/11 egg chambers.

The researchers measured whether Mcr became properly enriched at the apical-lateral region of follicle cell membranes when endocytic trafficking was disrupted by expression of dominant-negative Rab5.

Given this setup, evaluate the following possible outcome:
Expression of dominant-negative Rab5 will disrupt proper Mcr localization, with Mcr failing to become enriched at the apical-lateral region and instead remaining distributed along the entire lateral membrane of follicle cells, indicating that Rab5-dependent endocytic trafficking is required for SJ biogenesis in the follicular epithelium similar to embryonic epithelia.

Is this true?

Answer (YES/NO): YES